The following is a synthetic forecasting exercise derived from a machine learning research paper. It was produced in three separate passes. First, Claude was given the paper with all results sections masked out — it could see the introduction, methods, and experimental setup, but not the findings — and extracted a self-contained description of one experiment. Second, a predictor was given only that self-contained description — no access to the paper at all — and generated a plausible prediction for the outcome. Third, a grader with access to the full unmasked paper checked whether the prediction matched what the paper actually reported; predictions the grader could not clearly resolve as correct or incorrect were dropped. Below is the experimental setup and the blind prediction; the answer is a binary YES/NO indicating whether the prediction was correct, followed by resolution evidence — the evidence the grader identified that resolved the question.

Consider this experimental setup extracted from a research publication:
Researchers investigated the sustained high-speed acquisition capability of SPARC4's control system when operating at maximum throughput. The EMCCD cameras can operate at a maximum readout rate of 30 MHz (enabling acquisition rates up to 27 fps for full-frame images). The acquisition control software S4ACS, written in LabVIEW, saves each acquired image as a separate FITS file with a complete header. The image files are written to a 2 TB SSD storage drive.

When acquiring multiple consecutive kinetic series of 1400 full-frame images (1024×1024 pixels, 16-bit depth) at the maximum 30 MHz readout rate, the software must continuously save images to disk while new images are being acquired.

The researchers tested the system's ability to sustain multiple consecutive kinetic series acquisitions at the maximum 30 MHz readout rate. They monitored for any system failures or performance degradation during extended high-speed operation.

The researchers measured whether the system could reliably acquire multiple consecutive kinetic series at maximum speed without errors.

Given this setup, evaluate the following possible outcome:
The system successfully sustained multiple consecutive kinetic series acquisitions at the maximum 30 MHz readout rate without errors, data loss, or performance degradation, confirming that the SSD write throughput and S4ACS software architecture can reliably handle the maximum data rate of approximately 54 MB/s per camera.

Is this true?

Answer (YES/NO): NO